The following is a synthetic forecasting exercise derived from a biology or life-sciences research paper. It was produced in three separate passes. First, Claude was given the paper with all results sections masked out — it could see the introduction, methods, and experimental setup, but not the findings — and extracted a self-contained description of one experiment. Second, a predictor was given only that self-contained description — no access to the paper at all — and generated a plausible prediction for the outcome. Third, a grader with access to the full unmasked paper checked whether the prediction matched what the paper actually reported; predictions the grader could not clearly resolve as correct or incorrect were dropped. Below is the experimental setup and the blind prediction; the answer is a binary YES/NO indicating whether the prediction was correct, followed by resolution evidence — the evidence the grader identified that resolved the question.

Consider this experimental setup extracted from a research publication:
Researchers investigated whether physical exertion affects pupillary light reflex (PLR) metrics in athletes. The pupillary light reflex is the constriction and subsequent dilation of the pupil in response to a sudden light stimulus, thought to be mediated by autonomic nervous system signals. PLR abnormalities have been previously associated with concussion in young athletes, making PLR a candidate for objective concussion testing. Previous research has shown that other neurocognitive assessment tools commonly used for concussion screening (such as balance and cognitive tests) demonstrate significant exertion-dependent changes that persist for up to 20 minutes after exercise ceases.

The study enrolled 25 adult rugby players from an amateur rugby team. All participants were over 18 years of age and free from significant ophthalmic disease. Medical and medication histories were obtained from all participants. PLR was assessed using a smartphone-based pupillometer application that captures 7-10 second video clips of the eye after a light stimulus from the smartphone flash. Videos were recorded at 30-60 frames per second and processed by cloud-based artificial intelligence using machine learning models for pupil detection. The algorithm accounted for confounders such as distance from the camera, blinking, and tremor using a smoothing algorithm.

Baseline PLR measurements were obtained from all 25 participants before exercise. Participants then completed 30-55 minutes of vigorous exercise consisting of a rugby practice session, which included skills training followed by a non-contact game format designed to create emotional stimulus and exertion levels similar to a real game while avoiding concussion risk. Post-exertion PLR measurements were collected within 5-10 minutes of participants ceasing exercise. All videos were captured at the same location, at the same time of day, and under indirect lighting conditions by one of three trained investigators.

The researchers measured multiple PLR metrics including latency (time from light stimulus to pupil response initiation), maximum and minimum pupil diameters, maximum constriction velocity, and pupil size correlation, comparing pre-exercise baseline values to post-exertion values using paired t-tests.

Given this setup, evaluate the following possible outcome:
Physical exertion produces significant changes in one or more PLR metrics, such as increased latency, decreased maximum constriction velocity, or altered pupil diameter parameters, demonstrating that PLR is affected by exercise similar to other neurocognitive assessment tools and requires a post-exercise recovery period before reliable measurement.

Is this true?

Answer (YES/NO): NO